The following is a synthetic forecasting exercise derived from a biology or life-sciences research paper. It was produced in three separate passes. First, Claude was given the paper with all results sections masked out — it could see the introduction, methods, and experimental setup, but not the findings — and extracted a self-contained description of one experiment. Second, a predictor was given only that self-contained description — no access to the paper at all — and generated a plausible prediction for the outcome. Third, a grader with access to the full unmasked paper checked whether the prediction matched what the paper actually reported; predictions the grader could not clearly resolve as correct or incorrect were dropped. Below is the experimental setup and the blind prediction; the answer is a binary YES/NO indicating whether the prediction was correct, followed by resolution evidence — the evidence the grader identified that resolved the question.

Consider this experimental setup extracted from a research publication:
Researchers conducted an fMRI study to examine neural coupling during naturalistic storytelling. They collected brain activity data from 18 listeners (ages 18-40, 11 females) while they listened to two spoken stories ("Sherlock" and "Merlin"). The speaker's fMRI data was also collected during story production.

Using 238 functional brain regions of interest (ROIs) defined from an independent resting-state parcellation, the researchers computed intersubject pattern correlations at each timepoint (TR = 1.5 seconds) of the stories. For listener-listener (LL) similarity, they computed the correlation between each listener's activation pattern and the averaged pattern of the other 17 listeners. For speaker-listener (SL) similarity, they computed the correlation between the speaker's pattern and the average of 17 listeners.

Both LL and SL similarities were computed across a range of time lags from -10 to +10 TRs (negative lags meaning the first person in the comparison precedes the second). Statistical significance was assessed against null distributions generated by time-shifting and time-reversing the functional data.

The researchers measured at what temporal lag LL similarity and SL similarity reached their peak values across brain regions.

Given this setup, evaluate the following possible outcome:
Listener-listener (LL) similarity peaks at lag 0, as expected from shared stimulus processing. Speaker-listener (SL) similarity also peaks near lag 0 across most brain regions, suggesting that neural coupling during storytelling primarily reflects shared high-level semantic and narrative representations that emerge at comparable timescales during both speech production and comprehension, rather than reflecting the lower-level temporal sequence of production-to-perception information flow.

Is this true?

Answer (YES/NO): NO